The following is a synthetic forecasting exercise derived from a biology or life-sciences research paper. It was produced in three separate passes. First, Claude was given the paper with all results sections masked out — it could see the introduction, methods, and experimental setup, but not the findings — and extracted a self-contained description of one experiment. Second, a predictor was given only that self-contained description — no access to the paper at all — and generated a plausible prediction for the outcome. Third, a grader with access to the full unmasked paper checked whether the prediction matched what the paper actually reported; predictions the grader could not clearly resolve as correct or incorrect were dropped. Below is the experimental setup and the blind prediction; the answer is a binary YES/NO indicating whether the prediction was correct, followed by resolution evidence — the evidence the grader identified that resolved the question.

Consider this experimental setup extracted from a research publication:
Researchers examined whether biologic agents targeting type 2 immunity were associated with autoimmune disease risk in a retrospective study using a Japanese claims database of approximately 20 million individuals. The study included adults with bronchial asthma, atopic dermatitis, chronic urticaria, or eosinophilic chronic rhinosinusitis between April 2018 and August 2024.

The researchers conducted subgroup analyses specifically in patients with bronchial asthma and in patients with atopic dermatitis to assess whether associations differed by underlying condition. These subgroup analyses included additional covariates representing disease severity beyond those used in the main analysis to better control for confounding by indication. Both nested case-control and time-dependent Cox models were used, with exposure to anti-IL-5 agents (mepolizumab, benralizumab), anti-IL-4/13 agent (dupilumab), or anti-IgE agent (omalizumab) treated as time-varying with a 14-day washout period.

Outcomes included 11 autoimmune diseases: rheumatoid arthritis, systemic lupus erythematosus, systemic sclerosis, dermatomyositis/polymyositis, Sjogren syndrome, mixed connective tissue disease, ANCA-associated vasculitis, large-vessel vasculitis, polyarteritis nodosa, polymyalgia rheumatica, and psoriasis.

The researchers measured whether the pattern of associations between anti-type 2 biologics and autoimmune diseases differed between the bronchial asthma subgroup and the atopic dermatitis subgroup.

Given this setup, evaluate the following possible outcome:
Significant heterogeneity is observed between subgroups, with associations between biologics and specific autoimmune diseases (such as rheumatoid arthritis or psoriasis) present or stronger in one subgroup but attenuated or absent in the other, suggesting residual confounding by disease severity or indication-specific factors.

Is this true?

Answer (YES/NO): YES